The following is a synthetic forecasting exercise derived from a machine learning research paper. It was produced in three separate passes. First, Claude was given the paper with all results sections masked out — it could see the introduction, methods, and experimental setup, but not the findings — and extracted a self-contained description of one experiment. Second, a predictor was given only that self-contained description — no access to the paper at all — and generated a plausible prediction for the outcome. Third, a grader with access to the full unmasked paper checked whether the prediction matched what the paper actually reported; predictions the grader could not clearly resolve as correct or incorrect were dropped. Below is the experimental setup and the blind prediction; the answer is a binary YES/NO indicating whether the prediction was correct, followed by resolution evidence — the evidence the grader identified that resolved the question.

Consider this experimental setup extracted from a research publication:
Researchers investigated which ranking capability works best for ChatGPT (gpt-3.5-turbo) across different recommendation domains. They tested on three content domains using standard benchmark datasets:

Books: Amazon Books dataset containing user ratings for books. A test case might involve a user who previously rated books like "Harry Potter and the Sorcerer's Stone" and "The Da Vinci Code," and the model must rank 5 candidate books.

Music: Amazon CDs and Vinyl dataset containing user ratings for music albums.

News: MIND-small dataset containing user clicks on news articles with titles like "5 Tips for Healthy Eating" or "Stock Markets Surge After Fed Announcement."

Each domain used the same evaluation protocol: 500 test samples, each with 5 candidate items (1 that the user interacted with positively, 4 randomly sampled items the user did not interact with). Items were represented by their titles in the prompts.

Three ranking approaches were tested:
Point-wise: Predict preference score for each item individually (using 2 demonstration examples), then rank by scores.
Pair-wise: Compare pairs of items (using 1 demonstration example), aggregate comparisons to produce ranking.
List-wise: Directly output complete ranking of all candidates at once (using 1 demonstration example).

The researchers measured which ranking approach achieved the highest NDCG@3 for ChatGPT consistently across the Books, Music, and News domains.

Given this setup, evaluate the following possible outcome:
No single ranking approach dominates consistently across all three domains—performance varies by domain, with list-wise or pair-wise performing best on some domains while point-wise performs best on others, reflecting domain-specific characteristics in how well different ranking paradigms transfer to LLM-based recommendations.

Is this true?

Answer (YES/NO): NO